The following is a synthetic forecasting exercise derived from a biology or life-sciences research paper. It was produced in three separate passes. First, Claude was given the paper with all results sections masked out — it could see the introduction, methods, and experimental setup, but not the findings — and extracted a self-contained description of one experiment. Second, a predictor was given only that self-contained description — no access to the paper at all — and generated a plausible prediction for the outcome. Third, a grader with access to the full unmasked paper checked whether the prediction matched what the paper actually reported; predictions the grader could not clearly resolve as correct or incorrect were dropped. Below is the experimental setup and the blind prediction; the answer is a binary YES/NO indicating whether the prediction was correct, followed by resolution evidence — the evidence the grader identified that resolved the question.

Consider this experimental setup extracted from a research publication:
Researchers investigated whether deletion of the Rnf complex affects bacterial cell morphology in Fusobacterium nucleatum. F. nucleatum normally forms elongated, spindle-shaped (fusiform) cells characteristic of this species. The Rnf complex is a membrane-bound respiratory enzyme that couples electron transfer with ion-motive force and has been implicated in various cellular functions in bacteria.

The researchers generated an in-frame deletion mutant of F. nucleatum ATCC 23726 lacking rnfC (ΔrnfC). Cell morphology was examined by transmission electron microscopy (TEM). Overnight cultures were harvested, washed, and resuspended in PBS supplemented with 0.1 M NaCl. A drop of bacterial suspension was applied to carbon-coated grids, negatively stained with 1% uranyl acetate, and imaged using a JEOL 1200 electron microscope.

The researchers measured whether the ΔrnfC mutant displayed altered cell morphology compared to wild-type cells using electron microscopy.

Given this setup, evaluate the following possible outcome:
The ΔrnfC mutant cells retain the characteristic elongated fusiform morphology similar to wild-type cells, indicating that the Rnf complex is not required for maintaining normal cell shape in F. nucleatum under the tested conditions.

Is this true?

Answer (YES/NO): NO